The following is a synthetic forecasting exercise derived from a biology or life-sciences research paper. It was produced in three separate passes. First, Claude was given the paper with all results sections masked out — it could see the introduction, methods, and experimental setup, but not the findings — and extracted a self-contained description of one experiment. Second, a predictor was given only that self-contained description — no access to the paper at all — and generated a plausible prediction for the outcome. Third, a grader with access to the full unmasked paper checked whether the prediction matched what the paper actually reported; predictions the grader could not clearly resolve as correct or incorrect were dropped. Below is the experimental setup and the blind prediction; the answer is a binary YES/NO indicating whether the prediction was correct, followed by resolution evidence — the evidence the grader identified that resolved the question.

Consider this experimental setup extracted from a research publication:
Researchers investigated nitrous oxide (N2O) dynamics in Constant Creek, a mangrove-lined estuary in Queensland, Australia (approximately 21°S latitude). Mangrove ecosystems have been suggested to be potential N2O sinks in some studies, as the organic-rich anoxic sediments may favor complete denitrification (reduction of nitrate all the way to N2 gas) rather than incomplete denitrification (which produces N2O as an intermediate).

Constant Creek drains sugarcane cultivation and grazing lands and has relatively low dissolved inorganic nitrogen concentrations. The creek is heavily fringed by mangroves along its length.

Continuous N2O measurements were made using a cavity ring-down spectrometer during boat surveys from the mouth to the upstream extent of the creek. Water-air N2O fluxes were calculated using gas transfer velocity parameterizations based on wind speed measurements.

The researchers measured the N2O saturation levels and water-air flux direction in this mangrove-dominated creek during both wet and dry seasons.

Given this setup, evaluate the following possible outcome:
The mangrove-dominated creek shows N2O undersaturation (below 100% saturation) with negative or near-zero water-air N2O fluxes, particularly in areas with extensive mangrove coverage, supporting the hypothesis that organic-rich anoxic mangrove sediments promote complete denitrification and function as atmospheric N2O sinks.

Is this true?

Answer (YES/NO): NO